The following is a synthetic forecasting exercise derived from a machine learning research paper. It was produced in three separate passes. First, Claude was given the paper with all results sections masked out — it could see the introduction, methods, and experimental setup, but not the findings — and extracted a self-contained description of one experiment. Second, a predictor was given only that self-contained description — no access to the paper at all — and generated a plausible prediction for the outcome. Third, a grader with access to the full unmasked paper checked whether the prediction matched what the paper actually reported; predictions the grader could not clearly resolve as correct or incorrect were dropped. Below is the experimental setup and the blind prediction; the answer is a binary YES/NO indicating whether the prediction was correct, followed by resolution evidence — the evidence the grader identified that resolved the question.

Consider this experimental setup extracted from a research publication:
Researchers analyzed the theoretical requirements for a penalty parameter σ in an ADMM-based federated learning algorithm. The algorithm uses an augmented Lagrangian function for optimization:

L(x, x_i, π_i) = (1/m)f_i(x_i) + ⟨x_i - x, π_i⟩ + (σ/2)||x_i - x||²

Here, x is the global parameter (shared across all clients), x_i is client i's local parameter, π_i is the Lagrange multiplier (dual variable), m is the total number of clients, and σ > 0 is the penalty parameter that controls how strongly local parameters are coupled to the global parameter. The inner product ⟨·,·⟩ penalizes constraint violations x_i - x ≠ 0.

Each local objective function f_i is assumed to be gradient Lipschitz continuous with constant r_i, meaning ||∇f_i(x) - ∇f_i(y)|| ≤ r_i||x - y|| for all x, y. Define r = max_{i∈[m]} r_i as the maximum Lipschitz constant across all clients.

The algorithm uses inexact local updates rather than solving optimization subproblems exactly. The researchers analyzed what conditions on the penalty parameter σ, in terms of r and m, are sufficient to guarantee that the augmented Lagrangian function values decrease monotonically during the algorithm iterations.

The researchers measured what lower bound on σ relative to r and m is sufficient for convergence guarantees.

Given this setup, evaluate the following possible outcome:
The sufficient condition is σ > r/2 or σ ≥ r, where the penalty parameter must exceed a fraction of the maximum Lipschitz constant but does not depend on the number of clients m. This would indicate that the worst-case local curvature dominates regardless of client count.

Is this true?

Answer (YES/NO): NO